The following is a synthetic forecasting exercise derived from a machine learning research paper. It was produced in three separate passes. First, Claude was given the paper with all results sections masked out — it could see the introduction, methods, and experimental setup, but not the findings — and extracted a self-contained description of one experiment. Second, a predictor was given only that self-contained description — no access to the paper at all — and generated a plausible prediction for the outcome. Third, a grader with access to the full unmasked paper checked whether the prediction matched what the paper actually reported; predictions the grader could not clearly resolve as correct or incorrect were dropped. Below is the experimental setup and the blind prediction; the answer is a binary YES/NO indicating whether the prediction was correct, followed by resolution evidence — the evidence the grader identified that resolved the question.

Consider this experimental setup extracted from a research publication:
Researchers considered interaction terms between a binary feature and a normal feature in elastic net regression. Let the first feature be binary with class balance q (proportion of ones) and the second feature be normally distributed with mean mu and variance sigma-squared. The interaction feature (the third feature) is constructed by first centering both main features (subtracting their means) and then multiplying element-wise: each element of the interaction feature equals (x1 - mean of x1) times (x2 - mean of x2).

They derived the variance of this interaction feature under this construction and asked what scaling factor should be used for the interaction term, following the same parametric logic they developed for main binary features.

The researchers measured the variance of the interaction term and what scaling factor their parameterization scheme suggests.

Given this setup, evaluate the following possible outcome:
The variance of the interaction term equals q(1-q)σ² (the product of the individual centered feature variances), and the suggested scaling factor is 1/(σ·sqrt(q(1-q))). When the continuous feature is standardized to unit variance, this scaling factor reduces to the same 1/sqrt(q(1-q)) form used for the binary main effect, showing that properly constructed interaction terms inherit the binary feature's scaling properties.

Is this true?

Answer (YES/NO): NO